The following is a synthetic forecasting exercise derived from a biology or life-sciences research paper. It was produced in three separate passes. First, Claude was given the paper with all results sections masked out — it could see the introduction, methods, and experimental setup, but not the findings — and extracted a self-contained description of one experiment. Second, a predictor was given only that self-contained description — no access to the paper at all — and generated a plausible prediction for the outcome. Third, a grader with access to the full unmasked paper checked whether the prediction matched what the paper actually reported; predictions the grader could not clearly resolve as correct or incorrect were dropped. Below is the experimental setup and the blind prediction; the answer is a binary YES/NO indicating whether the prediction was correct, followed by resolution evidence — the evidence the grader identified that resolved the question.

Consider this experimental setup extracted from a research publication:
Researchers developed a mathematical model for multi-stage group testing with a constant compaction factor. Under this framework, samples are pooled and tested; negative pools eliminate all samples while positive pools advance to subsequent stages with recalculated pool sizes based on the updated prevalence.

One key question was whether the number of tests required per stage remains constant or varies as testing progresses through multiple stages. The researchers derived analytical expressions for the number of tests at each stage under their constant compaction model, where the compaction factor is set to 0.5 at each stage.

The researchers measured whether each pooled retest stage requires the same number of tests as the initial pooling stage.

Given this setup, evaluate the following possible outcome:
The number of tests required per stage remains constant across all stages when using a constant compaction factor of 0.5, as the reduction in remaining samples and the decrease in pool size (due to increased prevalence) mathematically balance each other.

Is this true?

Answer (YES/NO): YES